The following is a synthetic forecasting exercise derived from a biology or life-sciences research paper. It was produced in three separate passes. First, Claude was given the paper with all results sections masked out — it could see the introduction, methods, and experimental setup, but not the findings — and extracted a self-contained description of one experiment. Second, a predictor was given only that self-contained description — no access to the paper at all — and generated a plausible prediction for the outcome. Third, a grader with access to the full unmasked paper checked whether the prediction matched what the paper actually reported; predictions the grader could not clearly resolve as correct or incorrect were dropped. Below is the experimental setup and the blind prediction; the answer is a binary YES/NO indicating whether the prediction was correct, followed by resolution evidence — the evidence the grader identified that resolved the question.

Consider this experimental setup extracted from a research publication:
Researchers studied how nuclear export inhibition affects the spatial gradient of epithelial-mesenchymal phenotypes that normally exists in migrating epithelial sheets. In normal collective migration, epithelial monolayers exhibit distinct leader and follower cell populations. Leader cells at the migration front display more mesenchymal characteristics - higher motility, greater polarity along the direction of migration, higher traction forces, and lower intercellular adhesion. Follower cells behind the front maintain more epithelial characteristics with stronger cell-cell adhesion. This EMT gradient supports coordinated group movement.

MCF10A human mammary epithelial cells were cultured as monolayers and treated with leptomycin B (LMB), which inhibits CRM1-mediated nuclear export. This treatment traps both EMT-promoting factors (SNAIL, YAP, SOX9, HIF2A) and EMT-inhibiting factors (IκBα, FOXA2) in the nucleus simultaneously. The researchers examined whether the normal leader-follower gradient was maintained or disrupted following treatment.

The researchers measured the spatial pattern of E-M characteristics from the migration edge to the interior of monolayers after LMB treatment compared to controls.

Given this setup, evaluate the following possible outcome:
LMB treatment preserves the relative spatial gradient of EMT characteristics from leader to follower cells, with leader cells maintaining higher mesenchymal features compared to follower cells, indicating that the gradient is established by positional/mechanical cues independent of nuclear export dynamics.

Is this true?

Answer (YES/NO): NO